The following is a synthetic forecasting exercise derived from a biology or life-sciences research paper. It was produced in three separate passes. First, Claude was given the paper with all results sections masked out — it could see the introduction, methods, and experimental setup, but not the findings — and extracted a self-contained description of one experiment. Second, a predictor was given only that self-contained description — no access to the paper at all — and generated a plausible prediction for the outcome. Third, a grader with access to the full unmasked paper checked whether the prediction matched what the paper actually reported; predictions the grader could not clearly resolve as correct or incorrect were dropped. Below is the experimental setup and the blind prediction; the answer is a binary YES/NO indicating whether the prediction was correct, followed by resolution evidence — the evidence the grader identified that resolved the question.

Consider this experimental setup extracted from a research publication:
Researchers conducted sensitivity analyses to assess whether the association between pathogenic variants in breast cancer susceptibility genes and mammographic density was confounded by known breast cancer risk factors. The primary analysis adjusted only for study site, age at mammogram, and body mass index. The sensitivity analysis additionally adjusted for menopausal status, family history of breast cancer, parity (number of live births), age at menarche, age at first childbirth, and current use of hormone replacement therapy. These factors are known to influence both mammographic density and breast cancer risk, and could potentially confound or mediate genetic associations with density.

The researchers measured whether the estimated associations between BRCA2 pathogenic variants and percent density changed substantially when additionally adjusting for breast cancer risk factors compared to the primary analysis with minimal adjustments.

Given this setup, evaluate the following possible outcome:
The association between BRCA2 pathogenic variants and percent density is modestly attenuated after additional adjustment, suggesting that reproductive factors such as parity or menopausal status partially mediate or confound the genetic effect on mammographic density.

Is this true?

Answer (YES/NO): NO